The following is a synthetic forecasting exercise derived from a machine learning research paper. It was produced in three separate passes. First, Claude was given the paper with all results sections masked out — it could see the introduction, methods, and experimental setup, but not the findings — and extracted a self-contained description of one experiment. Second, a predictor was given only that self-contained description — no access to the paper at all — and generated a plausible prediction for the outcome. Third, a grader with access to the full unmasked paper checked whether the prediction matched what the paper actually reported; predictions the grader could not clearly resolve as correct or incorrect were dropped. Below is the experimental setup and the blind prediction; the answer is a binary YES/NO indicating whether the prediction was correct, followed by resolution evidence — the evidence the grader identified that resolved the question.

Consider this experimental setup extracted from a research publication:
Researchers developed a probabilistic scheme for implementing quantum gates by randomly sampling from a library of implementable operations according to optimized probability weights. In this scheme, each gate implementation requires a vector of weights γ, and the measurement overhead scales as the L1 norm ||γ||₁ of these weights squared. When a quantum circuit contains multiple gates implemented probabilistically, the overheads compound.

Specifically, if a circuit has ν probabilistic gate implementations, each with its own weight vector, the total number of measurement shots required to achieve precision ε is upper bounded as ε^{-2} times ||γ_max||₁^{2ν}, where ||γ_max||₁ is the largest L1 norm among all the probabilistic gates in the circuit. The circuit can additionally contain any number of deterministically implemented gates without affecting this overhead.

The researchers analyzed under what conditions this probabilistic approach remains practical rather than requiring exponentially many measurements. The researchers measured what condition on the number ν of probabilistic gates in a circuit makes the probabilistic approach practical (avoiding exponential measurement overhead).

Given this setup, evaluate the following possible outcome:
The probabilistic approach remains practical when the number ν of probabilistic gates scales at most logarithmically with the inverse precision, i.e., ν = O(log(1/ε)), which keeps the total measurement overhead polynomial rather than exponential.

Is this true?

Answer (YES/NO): NO